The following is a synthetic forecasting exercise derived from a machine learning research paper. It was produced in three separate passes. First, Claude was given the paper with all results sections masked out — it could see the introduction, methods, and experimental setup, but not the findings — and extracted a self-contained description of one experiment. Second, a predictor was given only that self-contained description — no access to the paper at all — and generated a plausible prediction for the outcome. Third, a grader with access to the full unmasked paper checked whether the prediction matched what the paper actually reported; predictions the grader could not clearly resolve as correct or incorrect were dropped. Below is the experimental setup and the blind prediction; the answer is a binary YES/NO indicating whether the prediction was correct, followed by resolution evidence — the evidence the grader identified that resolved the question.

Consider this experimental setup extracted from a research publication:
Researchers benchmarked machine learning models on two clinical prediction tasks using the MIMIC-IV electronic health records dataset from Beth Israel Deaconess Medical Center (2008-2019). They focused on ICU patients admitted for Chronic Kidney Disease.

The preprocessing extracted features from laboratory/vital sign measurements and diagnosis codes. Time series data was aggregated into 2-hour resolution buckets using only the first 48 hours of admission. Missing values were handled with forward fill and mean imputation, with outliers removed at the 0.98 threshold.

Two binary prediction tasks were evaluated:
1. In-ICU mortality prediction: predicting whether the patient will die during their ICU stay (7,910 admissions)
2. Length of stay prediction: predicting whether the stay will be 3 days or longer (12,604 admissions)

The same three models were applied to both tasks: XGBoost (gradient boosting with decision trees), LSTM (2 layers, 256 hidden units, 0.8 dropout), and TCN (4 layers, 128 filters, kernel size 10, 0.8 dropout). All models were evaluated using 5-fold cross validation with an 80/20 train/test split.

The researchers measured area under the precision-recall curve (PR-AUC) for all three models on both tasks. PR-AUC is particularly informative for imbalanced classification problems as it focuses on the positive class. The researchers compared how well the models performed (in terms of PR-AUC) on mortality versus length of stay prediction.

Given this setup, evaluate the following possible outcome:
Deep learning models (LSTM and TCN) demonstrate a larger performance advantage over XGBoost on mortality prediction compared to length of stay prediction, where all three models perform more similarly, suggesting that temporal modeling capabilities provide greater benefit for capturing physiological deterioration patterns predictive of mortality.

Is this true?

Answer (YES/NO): NO